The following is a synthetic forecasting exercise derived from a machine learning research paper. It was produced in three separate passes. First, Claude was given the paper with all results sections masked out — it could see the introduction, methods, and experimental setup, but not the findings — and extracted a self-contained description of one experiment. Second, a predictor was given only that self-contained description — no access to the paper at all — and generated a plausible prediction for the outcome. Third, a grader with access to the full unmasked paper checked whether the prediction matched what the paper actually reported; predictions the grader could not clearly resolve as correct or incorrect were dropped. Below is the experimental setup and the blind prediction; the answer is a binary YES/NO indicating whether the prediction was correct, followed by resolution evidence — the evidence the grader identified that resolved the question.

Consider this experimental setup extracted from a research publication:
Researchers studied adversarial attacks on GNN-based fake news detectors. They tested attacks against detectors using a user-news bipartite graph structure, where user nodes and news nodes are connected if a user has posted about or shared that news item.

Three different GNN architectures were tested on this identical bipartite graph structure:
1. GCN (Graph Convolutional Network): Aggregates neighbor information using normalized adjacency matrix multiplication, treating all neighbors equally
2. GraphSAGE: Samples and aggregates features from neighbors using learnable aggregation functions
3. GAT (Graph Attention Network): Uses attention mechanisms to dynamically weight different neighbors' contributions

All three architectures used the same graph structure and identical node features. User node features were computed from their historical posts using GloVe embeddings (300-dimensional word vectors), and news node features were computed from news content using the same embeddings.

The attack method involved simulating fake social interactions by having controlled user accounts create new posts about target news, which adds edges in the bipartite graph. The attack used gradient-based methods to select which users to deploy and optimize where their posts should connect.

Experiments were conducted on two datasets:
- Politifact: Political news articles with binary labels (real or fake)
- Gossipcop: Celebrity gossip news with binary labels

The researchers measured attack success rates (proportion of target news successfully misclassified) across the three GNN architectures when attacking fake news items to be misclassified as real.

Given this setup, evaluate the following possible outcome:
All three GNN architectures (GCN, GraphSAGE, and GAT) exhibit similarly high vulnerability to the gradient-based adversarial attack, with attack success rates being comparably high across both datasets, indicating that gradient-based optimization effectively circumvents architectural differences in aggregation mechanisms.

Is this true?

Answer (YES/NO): NO